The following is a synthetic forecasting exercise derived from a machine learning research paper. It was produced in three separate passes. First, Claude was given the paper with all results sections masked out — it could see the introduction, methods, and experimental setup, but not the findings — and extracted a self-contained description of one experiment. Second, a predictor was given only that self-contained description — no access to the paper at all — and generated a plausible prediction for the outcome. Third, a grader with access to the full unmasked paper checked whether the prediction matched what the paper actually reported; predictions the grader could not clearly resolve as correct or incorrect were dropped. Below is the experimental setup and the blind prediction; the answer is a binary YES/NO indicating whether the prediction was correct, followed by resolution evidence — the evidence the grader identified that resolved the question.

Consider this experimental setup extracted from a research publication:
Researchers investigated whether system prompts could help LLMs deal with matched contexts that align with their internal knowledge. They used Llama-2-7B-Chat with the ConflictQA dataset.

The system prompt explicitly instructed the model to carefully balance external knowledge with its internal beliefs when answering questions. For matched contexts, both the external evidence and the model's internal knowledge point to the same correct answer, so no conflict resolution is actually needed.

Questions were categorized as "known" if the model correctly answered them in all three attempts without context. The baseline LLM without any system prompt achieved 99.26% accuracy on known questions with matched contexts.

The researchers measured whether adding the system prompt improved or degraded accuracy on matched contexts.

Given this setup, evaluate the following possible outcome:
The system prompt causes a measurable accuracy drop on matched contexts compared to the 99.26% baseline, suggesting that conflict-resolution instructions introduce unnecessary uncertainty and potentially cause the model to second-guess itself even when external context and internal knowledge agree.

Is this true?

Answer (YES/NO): YES